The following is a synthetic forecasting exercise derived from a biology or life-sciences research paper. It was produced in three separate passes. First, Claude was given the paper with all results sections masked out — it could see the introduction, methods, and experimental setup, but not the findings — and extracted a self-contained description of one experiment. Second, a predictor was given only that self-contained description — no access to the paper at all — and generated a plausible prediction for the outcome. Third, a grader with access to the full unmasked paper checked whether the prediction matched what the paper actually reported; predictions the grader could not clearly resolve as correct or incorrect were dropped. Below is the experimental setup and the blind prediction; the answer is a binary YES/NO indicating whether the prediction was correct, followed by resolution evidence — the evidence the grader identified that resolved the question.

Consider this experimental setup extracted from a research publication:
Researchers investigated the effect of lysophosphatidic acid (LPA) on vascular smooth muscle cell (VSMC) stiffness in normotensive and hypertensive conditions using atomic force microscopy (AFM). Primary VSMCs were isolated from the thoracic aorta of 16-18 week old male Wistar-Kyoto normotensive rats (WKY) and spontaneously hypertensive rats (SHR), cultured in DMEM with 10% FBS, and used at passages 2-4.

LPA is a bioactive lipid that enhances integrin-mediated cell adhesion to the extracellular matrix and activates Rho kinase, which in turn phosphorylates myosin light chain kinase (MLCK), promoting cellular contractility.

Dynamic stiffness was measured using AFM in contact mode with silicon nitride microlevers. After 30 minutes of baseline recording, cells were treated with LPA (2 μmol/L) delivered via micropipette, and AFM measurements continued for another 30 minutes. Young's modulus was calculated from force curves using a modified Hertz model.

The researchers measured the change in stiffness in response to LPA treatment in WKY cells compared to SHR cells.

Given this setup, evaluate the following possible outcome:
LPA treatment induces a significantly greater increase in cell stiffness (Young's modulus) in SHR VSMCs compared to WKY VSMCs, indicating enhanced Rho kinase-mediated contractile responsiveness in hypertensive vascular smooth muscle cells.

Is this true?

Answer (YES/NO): YES